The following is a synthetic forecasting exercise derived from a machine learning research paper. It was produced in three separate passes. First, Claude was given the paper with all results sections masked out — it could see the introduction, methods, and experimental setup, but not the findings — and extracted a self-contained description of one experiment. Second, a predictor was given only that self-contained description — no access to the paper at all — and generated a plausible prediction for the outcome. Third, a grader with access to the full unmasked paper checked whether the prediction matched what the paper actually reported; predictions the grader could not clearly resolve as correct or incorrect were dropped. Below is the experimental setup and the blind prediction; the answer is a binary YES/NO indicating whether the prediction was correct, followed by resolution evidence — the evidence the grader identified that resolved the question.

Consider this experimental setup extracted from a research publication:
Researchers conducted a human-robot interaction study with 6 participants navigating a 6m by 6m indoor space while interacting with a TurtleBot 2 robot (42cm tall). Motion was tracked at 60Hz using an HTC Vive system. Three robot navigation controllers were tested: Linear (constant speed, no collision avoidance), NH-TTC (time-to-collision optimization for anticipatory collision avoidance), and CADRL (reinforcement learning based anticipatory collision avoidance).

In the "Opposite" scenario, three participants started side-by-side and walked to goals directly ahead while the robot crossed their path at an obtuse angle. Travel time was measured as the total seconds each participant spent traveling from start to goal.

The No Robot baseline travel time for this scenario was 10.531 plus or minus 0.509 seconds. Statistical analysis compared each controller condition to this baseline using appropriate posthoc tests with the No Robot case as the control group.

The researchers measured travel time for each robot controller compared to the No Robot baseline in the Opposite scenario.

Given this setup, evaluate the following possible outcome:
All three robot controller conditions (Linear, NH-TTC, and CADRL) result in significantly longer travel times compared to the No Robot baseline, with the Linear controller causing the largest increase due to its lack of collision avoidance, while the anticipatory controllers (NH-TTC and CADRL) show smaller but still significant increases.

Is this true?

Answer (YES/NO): NO